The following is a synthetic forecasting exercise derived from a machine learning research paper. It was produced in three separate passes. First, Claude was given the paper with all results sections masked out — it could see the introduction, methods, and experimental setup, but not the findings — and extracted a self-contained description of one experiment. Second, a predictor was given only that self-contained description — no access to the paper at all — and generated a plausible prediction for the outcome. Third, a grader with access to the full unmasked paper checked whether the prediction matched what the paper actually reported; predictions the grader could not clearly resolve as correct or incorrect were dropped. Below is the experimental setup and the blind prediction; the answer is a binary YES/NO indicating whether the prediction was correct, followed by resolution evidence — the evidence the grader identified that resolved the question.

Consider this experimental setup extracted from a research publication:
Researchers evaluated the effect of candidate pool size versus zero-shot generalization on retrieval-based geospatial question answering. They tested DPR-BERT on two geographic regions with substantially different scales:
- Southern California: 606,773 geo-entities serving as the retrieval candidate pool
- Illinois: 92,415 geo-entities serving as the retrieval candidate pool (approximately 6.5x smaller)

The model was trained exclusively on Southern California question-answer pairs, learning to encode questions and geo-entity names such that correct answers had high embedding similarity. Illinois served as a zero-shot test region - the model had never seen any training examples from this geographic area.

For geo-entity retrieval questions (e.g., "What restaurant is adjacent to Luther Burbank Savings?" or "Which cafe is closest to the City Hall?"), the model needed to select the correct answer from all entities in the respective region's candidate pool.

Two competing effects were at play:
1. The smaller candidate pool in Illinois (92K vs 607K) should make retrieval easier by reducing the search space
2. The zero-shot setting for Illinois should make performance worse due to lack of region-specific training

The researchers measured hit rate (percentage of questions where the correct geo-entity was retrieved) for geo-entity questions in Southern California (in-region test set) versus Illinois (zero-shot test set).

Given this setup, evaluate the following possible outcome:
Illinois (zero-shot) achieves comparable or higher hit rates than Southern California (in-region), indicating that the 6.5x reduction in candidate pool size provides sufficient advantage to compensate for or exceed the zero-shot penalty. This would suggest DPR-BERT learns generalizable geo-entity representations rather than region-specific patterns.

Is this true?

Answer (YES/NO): YES